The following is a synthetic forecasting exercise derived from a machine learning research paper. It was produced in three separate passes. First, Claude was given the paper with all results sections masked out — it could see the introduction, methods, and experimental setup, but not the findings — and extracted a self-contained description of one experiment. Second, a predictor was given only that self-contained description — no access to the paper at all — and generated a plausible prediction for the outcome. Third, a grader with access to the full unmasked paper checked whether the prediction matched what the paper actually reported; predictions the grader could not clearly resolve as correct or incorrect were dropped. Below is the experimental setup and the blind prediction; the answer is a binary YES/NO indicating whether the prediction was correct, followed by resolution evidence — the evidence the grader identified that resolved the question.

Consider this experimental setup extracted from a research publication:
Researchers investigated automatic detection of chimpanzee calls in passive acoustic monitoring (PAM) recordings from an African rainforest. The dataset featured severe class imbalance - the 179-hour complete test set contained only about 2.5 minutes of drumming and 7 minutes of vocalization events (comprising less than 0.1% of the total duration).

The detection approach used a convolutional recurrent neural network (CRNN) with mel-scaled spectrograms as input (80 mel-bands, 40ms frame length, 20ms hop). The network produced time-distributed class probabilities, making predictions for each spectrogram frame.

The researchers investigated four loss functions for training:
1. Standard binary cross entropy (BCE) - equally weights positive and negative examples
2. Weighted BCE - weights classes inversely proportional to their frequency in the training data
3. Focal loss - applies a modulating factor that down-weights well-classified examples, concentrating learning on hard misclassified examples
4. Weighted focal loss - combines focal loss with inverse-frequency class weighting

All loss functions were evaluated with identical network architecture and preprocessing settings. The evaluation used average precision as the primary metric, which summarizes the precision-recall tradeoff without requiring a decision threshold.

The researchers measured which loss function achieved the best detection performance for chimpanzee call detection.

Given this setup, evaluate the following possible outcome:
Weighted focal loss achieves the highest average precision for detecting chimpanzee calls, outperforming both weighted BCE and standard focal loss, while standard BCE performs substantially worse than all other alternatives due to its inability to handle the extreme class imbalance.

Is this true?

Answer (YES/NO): NO